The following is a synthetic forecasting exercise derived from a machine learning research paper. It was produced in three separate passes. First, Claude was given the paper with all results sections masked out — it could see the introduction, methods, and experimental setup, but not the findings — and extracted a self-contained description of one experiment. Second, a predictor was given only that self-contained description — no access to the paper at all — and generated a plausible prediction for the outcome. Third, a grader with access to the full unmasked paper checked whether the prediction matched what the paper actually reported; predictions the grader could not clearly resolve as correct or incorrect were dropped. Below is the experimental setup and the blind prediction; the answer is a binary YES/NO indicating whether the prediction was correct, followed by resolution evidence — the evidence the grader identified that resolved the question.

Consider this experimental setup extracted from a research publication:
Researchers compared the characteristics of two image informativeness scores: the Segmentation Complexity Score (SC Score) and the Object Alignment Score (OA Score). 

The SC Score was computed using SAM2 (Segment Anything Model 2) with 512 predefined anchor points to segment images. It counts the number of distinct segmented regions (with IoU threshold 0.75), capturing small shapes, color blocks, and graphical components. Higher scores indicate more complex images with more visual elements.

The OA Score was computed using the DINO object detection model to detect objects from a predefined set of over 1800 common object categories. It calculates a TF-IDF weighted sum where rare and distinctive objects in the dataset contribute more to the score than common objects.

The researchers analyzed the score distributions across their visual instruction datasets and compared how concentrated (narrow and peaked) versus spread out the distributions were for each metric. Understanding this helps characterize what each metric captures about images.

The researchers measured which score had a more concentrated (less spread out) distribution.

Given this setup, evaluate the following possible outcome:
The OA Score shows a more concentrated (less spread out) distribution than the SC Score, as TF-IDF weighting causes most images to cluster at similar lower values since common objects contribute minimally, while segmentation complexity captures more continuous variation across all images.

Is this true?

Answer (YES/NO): YES